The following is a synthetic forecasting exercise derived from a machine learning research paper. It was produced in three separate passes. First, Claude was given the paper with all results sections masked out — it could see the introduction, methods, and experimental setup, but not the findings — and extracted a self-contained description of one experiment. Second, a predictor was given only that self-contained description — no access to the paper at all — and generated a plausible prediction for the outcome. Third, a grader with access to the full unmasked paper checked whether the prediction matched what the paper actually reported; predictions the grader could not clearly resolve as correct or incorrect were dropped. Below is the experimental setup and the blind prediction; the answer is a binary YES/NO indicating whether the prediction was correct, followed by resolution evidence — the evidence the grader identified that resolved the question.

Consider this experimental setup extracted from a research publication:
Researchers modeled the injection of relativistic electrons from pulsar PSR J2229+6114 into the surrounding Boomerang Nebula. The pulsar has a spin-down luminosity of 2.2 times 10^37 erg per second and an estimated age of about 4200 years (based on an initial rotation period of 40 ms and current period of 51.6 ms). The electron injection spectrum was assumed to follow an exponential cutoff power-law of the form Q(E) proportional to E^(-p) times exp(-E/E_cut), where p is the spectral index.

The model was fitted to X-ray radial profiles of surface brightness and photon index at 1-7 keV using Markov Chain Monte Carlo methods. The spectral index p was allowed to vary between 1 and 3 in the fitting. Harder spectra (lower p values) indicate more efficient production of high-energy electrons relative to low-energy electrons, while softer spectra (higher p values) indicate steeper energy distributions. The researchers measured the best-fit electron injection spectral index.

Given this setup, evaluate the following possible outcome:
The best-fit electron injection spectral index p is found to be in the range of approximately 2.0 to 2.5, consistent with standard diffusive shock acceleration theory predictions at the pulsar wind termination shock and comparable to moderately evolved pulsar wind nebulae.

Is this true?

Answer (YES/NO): YES